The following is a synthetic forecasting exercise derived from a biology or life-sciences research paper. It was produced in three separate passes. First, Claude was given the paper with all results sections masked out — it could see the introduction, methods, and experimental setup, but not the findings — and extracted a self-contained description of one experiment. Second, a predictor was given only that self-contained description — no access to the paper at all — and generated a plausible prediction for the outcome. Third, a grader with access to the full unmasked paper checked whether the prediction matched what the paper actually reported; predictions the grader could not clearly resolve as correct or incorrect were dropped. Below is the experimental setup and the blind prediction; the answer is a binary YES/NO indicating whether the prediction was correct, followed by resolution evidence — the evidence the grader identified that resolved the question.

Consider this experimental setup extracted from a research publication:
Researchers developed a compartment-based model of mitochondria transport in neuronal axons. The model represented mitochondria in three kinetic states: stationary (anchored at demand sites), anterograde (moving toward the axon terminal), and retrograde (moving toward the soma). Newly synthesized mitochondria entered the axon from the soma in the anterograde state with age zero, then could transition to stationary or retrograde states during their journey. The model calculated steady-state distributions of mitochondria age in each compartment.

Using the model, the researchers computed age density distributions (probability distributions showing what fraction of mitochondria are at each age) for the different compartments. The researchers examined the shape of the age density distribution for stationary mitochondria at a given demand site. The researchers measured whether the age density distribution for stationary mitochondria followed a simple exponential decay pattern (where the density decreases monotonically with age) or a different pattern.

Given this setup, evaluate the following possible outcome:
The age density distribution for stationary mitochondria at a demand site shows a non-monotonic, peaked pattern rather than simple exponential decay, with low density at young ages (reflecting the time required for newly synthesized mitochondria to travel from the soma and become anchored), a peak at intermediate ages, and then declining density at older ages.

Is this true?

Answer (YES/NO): YES